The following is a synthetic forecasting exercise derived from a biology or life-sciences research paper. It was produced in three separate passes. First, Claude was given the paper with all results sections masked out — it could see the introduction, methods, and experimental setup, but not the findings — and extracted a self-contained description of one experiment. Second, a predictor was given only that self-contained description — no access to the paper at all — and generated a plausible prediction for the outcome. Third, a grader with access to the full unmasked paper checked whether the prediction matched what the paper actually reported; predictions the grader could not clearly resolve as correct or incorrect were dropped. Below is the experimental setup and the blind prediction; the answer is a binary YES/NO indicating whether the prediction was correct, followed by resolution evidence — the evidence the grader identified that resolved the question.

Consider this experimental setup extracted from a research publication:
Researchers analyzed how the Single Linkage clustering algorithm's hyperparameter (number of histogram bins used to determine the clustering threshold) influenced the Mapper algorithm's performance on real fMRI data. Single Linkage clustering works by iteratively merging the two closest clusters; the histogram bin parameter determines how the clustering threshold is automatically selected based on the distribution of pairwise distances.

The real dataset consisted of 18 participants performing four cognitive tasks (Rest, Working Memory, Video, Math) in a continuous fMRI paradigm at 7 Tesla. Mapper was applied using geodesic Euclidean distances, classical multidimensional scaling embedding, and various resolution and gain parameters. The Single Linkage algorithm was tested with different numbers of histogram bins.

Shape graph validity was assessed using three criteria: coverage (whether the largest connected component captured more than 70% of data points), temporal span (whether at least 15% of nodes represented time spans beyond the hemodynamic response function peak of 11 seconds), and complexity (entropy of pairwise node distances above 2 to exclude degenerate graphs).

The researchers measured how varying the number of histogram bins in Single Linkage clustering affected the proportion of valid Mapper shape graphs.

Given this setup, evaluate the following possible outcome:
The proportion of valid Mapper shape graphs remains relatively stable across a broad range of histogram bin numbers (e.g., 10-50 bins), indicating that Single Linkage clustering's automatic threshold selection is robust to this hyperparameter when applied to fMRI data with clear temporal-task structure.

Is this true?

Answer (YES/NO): NO